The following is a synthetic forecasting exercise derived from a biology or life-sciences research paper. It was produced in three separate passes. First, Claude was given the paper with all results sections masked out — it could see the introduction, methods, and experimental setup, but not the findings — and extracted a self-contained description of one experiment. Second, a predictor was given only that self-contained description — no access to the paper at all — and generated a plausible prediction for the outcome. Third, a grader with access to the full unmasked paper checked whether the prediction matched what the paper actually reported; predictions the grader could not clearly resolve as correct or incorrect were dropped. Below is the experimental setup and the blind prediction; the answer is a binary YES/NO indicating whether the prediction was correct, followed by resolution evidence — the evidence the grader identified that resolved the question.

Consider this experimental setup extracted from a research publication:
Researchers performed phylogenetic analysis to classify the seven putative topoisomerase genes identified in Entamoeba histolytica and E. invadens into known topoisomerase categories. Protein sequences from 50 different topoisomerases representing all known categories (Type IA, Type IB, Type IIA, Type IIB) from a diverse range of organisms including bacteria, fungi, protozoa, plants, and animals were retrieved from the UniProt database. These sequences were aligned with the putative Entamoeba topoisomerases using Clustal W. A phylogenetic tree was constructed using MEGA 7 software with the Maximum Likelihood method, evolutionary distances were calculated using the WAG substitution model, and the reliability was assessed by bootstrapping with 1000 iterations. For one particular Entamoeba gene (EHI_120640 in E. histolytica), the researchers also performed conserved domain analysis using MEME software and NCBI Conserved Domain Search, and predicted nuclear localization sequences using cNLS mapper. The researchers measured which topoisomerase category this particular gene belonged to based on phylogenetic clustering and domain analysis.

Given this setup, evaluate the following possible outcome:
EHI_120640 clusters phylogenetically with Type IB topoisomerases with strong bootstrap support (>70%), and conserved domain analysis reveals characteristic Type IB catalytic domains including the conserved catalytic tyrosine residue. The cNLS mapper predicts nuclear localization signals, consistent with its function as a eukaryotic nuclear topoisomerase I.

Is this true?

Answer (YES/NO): NO